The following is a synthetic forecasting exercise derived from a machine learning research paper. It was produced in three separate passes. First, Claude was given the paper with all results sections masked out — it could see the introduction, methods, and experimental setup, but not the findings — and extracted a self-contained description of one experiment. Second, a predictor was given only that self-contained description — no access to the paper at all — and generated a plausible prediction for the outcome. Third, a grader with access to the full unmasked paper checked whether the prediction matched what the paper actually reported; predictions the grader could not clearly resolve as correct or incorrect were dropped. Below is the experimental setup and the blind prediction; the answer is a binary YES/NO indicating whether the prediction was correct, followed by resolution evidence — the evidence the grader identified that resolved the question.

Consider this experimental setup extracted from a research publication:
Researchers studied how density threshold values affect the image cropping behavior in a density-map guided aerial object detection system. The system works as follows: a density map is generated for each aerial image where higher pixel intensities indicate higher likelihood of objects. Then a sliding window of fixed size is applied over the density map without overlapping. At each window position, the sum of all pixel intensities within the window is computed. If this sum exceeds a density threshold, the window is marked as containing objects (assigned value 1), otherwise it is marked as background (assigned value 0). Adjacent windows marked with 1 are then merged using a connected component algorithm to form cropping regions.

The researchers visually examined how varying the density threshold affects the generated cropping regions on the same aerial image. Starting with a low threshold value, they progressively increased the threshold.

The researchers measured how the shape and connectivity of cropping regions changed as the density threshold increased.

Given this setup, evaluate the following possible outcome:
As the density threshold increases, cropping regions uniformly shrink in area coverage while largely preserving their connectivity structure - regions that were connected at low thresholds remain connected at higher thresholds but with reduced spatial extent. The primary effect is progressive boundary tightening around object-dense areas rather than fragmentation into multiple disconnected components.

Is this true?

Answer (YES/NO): NO